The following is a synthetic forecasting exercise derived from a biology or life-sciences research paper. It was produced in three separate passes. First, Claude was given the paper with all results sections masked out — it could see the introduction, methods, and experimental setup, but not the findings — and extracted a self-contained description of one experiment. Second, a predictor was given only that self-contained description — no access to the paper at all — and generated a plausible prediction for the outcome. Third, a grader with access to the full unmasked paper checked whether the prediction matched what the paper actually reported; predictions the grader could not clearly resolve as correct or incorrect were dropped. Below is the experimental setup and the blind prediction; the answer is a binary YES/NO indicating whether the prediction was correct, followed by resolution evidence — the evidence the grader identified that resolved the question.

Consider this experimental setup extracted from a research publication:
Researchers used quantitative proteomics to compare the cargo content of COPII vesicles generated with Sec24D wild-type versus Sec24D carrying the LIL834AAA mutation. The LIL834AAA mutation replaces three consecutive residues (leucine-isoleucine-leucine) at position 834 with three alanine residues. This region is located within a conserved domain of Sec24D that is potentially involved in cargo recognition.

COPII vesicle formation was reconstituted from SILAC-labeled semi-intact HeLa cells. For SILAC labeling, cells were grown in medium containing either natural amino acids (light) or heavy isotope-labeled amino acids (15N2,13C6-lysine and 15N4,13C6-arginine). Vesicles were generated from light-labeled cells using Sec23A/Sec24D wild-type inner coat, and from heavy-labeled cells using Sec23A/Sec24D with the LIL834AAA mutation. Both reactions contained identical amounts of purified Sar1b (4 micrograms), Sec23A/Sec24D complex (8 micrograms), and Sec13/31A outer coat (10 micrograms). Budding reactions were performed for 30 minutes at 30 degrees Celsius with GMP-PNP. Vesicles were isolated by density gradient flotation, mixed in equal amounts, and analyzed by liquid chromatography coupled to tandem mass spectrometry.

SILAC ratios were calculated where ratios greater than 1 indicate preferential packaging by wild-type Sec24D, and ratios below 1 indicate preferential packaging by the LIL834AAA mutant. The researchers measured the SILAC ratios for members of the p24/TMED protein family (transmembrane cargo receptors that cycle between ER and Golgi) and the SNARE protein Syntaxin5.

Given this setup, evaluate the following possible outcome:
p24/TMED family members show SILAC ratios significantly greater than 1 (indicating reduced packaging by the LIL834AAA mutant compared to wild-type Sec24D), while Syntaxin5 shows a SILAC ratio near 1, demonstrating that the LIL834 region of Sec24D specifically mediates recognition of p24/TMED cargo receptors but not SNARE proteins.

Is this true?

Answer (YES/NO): NO